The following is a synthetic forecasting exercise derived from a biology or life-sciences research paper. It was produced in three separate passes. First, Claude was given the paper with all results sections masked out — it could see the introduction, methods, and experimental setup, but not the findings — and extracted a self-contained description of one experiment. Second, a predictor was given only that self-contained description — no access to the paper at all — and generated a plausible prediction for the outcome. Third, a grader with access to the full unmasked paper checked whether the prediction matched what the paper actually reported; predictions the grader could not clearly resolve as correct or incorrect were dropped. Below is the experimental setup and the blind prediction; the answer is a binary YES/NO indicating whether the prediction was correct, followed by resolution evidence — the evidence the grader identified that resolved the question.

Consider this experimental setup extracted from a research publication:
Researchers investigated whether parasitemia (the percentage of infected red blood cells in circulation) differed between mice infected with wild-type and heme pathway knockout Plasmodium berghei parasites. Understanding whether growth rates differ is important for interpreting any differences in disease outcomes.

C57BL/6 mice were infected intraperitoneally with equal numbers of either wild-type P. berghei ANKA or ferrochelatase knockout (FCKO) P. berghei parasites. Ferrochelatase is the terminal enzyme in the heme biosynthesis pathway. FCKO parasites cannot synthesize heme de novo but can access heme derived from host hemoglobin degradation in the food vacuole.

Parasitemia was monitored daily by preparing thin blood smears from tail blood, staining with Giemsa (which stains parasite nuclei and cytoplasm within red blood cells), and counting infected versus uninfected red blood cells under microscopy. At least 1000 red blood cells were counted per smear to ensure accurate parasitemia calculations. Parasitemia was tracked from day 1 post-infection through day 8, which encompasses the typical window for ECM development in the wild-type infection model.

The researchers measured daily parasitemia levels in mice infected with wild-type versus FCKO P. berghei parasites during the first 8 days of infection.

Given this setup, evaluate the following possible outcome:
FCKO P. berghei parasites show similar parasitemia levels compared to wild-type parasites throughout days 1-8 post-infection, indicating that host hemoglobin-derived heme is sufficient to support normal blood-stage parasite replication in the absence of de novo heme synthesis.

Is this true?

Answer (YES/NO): NO